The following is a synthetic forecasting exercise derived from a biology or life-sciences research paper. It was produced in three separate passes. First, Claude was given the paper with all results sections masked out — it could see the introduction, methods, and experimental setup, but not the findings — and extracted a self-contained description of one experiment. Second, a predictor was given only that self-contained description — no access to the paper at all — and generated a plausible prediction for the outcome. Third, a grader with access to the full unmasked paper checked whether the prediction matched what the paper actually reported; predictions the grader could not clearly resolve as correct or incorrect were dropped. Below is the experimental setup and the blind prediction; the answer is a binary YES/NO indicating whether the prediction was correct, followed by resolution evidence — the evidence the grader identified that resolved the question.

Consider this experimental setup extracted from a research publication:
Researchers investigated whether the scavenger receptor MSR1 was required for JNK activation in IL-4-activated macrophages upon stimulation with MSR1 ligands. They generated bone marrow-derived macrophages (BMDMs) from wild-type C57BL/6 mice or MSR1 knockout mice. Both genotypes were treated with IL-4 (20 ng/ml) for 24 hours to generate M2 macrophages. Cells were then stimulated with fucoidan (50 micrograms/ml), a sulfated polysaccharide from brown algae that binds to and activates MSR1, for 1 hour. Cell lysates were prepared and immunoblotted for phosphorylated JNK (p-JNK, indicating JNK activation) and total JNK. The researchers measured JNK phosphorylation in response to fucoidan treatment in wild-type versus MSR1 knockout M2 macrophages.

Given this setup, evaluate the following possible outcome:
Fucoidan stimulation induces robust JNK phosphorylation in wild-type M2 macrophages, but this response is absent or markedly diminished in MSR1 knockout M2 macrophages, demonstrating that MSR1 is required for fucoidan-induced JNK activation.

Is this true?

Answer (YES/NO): YES